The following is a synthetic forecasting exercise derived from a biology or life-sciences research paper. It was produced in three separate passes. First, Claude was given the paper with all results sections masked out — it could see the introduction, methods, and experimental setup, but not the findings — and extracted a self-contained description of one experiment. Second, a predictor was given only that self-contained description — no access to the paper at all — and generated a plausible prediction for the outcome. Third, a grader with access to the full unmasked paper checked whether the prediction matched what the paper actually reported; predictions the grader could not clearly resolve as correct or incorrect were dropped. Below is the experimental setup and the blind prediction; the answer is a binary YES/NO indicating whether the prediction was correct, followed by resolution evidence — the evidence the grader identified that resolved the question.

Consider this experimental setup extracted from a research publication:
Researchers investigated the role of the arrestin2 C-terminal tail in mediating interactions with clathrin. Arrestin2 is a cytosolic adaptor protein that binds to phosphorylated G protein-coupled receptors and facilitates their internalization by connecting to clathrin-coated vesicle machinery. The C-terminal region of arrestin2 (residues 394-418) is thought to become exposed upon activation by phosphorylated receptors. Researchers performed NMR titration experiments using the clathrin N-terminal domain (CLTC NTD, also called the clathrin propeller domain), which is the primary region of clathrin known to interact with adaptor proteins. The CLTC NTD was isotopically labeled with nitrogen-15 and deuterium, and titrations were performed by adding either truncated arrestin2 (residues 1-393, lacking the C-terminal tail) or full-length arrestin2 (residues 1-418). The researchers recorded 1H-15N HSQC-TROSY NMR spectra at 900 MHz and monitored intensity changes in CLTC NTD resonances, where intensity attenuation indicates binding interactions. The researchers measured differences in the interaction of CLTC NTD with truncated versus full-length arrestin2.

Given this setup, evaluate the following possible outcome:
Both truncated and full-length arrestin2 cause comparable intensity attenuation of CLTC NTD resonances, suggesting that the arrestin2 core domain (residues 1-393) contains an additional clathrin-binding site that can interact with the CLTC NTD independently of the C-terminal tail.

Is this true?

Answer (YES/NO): NO